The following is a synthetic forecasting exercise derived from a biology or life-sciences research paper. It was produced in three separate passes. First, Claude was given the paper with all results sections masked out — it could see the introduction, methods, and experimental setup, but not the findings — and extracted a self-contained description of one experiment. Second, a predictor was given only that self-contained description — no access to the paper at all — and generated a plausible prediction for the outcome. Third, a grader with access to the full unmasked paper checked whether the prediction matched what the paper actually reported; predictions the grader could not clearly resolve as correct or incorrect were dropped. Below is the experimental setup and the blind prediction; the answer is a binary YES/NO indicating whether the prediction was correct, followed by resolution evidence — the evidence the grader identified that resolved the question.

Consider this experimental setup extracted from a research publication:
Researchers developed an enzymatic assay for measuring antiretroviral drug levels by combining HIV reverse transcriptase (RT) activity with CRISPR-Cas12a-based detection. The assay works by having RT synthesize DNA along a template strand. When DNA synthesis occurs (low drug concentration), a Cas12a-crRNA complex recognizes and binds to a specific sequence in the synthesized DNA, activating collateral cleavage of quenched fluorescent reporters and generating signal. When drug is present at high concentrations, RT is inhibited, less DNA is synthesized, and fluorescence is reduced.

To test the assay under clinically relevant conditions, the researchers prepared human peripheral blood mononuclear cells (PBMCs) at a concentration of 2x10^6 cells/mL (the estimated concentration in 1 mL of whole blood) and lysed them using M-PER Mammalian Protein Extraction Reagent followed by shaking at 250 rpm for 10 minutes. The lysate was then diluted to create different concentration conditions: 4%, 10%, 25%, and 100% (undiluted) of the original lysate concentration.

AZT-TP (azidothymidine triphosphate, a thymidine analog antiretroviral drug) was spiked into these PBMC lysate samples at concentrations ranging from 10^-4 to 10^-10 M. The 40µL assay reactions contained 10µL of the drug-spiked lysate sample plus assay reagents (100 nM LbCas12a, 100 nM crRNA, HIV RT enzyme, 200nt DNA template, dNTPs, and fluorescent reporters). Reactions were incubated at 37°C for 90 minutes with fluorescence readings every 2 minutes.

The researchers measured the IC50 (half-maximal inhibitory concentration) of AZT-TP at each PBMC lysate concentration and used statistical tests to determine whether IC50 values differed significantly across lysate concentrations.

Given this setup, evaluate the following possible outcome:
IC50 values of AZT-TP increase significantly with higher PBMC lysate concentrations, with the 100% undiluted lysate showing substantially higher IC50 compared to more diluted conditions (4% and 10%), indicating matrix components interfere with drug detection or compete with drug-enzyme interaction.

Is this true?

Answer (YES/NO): NO